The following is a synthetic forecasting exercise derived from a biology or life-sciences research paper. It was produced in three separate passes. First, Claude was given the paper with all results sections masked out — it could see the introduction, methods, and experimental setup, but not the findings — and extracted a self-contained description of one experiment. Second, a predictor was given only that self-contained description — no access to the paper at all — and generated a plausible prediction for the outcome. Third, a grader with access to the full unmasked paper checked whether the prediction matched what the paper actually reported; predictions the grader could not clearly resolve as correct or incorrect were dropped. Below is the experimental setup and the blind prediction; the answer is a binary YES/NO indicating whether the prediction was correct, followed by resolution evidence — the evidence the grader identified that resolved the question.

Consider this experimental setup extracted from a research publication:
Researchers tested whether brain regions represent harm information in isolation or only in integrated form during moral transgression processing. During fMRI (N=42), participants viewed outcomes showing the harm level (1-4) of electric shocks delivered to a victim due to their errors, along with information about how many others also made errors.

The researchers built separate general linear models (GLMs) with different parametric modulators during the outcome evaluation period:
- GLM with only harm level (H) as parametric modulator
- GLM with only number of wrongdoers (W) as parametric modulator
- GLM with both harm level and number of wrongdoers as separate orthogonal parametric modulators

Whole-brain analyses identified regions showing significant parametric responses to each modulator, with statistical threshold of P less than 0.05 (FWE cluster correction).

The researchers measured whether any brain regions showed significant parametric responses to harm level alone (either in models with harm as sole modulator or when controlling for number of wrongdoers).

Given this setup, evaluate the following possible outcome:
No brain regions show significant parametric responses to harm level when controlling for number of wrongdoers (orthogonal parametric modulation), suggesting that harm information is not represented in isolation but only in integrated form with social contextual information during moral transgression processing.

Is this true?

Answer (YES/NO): YES